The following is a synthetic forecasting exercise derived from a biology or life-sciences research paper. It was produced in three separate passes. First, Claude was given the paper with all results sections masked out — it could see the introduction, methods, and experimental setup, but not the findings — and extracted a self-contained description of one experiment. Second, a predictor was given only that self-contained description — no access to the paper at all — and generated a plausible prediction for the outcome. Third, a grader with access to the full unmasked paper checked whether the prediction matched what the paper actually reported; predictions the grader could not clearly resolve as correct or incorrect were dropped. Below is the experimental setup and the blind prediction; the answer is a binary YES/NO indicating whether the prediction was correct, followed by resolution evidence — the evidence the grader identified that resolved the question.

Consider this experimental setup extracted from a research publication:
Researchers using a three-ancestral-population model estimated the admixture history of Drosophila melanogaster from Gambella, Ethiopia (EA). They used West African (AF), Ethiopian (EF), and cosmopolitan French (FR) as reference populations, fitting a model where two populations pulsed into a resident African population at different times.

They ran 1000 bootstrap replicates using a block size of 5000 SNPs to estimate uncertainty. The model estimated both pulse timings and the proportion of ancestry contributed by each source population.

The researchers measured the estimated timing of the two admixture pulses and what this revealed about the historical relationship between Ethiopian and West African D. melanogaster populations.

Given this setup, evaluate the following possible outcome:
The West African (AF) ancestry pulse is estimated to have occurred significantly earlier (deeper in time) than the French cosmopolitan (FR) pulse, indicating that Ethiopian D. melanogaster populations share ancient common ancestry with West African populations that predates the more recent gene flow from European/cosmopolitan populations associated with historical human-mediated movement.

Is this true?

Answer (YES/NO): NO